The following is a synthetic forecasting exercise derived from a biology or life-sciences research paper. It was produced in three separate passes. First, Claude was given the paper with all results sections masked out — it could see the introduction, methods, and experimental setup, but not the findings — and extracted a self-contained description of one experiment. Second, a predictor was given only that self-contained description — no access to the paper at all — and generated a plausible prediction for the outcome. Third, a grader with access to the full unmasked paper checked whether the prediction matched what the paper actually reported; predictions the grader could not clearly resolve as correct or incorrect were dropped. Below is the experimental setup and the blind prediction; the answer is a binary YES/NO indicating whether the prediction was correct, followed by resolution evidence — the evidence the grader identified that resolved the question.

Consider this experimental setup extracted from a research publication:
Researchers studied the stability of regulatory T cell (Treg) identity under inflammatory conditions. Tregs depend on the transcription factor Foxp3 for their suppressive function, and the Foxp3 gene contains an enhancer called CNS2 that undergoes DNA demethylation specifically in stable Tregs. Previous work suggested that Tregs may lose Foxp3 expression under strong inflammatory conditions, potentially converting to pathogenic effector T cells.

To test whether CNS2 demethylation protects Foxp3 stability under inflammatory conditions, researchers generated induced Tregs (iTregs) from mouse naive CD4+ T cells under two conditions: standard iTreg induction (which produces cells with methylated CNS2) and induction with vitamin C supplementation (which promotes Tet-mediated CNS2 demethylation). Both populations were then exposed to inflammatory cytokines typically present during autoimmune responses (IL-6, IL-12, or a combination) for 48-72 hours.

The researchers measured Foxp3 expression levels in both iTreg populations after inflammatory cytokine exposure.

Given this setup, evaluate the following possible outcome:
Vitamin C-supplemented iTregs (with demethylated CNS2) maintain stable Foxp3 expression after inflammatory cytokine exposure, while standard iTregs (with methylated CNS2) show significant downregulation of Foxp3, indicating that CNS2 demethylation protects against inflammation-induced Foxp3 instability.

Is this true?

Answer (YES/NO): YES